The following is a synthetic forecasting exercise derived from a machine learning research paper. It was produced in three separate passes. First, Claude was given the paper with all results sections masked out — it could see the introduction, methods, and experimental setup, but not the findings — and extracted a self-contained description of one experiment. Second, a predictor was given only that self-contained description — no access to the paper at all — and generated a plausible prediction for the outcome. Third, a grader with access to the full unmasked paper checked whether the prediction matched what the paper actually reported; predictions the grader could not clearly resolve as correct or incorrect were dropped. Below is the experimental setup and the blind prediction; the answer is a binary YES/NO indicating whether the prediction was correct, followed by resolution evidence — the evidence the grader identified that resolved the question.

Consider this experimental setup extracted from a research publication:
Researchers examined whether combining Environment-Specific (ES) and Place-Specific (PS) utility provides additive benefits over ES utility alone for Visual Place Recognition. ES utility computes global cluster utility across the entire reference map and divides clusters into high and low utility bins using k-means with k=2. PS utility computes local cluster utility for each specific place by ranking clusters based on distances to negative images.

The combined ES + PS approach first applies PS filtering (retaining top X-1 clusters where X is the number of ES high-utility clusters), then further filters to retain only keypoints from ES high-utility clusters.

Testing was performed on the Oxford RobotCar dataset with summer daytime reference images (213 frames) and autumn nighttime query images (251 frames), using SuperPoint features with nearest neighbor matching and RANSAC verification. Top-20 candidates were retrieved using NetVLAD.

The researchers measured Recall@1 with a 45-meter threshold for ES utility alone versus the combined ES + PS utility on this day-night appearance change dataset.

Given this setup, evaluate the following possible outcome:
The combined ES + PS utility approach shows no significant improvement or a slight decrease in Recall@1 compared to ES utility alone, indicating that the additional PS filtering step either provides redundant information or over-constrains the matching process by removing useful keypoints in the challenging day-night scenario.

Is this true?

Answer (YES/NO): YES